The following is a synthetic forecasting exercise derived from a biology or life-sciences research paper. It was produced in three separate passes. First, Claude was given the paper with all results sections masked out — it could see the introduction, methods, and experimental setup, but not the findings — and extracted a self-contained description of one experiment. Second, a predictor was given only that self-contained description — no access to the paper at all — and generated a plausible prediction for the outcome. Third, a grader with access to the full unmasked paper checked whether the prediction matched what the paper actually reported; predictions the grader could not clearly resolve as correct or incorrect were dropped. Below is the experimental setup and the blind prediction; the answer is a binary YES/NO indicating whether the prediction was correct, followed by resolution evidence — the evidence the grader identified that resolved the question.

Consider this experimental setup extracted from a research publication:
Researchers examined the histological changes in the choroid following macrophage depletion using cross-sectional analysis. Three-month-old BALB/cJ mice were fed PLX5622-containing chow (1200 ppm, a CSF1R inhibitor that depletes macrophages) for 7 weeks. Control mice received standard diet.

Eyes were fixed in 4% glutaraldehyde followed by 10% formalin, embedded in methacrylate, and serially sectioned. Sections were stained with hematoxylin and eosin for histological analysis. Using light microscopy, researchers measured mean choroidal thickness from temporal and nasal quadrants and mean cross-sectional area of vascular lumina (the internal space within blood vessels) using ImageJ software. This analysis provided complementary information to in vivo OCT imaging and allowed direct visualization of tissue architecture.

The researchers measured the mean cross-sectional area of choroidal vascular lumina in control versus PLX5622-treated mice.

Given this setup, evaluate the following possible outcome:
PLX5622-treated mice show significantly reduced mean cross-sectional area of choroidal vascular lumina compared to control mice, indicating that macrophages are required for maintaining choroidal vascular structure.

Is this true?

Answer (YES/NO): YES